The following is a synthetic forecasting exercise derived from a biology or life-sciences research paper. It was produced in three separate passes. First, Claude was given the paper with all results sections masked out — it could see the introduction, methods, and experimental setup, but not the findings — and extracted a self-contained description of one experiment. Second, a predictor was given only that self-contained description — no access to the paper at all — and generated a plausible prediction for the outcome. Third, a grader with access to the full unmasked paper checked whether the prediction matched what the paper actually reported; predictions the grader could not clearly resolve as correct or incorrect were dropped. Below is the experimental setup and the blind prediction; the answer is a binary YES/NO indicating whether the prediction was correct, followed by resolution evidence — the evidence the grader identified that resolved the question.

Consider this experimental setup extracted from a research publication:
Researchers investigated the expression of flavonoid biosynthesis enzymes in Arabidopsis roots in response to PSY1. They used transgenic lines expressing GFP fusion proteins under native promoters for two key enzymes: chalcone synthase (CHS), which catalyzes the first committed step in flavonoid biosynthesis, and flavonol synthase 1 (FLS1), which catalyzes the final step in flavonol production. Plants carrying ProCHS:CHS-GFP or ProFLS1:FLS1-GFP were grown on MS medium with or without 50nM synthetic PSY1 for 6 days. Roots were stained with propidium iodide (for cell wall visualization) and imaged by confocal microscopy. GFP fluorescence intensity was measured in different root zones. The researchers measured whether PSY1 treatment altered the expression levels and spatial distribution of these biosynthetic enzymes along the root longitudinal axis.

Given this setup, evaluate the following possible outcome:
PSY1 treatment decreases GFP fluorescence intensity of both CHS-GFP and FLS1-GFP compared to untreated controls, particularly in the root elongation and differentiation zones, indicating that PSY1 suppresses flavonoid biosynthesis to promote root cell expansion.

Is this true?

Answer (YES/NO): NO